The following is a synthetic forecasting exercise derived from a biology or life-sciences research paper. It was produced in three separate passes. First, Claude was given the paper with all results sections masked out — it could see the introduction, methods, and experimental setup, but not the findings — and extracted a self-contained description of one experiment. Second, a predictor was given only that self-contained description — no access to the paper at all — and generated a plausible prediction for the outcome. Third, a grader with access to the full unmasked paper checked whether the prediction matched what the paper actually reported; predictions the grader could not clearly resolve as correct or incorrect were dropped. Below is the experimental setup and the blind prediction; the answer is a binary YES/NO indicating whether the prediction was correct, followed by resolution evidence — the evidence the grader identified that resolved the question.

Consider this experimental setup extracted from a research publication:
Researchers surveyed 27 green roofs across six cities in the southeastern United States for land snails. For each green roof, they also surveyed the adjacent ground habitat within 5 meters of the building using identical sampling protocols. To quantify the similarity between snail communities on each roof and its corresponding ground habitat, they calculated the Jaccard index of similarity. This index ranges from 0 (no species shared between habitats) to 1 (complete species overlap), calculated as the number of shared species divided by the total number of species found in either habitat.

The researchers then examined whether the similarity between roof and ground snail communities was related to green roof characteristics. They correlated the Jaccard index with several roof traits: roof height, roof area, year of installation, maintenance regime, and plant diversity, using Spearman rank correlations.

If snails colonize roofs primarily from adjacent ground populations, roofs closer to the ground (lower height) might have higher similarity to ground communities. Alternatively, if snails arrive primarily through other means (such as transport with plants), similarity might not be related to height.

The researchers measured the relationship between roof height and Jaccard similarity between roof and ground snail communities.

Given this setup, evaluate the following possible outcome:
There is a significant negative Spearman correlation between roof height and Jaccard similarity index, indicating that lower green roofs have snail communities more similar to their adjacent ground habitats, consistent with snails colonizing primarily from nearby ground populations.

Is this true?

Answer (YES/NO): NO